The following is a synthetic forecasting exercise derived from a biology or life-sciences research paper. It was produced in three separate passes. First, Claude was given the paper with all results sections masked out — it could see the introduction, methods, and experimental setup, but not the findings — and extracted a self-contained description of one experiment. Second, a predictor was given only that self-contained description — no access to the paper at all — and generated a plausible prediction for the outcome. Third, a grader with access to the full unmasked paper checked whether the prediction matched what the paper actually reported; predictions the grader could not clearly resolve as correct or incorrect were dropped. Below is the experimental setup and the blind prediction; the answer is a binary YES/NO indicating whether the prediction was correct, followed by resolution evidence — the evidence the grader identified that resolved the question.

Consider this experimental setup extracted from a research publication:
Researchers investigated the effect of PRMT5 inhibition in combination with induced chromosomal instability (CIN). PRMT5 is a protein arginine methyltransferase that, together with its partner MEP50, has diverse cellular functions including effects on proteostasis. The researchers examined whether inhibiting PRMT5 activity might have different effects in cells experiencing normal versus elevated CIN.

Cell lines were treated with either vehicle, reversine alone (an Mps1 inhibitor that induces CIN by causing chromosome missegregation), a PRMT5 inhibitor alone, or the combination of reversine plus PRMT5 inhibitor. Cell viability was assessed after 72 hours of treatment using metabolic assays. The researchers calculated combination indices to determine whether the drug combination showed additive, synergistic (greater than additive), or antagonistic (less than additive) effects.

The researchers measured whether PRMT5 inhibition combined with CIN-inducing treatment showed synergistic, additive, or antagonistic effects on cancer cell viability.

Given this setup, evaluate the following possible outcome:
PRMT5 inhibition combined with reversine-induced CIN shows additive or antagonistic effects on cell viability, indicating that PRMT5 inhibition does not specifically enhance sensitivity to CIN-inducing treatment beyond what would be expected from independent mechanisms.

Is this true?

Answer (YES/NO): NO